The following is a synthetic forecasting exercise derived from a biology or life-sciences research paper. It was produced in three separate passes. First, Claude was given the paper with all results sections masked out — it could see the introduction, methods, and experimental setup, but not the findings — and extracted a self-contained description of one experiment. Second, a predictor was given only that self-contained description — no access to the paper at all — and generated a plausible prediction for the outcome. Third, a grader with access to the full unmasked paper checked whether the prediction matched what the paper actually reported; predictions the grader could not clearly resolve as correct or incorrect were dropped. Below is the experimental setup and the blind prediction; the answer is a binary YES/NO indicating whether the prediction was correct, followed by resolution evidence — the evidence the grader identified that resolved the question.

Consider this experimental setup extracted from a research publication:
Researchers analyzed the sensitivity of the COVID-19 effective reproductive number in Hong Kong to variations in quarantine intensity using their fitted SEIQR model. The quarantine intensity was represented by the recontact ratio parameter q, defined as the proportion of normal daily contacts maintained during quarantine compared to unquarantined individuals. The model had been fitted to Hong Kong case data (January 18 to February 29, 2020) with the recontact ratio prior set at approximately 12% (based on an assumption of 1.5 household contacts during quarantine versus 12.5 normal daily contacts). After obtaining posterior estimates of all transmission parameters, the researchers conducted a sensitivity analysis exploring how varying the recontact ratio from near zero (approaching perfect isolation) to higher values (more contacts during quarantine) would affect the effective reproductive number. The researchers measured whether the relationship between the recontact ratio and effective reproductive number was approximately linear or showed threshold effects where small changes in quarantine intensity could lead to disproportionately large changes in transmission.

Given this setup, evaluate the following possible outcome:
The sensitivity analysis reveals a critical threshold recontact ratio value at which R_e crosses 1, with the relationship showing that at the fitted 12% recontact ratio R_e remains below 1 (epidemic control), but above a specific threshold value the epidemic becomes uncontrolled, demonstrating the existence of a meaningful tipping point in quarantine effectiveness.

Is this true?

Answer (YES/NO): YES